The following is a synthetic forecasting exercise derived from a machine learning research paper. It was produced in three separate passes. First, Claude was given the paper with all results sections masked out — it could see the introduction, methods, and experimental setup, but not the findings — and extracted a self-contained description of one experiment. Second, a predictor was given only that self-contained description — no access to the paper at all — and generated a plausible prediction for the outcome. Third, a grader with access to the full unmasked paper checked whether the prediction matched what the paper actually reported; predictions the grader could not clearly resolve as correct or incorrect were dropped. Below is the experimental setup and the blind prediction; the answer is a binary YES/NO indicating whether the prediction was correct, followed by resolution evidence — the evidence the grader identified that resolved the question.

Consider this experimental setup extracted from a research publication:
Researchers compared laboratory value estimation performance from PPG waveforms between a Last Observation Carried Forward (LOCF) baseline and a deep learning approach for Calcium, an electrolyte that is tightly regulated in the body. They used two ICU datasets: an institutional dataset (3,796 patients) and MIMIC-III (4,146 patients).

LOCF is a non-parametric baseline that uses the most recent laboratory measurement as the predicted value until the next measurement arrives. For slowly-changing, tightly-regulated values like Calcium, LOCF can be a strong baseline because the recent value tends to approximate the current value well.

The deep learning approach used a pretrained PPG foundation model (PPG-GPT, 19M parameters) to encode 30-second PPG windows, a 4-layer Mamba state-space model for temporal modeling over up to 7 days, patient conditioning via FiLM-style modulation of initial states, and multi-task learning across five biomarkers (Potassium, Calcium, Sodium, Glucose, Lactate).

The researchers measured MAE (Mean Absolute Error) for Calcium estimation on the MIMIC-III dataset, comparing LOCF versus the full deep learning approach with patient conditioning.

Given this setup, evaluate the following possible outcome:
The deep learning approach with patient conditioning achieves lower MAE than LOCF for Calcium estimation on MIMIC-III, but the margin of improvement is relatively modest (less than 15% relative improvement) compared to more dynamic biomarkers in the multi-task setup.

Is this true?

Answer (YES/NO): NO